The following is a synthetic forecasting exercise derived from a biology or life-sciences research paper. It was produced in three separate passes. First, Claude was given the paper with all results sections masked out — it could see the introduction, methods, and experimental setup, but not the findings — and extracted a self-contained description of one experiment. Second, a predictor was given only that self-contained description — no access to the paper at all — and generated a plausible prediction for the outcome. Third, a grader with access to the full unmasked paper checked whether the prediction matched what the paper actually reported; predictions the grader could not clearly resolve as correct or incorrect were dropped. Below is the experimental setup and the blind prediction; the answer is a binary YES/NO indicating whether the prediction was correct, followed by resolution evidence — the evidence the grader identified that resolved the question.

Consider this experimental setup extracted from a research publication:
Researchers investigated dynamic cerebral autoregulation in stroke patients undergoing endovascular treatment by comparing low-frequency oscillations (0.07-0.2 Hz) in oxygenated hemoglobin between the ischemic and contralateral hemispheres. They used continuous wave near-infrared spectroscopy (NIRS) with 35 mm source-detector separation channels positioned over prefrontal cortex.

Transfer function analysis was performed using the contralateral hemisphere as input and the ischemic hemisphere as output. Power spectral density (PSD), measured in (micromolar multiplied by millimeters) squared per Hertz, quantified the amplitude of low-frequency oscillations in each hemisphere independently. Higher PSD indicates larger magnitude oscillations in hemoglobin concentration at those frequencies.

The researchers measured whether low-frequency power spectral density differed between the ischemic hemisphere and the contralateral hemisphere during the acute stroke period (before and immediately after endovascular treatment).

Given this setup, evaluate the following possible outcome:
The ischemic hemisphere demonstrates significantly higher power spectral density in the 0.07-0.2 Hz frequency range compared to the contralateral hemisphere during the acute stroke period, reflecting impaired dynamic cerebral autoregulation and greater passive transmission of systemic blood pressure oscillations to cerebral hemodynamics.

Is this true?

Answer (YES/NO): NO